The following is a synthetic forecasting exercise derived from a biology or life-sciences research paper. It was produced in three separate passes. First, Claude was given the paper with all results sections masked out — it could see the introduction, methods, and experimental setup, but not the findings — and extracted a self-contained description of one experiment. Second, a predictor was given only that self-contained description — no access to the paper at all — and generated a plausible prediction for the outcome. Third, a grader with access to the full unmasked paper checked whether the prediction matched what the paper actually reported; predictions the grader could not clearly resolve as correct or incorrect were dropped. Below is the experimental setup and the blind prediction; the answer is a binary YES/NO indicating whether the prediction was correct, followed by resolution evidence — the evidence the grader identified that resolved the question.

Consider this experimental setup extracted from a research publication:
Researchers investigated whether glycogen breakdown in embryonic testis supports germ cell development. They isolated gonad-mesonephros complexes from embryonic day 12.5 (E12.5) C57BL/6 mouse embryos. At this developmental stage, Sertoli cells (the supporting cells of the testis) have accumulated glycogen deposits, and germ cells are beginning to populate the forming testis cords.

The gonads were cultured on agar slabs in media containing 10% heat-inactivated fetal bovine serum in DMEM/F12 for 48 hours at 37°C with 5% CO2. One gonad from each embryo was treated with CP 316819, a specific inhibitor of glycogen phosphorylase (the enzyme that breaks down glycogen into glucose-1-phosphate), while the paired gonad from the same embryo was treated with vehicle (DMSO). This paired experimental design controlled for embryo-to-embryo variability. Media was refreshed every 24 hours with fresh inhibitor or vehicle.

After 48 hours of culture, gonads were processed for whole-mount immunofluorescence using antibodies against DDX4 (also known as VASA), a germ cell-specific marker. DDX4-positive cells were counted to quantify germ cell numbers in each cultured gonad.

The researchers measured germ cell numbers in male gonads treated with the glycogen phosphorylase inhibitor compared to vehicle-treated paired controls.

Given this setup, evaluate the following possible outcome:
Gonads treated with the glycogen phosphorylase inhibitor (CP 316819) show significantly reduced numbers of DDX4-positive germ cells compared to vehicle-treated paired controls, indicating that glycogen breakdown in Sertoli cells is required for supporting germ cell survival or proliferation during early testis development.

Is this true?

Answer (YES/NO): YES